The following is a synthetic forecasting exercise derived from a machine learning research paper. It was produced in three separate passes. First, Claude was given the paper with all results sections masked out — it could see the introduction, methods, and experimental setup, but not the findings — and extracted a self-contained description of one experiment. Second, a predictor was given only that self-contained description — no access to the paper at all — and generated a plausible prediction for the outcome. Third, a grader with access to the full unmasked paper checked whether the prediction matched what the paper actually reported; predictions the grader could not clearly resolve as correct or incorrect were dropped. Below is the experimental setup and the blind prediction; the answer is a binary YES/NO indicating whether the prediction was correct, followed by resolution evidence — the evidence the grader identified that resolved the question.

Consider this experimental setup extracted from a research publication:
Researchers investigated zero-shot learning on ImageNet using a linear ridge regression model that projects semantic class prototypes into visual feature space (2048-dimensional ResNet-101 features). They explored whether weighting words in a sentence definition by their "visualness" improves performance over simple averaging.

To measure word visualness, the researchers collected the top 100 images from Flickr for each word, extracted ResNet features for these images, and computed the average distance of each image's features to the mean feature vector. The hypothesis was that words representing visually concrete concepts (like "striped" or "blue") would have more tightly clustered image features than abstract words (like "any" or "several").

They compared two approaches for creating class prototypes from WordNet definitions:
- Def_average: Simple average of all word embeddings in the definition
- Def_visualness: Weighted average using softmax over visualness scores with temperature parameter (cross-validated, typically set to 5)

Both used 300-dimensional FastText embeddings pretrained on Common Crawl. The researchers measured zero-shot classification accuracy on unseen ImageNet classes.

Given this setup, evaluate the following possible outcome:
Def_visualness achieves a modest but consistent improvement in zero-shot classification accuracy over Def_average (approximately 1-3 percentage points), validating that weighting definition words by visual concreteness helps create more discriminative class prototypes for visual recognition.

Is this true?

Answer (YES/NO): NO